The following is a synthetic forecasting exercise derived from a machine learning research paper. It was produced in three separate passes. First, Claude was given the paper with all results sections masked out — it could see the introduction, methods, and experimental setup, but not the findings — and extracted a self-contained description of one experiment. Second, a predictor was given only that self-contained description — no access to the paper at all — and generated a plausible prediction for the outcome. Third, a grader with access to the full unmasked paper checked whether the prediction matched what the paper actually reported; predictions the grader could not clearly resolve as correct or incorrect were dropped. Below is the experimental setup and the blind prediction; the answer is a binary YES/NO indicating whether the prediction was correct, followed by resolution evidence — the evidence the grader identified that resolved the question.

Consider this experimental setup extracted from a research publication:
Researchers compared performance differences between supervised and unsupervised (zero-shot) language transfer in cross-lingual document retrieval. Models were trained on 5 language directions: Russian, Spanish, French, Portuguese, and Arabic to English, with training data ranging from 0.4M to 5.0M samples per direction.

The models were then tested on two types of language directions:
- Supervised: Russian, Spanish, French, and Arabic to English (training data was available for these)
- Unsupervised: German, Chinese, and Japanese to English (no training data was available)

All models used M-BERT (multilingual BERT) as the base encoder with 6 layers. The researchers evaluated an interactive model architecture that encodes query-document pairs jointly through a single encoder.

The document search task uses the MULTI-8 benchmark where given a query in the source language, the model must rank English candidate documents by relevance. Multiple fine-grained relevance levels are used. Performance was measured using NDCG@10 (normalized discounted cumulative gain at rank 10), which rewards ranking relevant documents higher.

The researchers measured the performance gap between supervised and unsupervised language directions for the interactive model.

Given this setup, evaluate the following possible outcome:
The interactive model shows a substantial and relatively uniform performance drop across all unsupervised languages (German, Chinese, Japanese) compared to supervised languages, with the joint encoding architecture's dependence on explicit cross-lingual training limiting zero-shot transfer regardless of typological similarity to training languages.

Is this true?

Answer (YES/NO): NO